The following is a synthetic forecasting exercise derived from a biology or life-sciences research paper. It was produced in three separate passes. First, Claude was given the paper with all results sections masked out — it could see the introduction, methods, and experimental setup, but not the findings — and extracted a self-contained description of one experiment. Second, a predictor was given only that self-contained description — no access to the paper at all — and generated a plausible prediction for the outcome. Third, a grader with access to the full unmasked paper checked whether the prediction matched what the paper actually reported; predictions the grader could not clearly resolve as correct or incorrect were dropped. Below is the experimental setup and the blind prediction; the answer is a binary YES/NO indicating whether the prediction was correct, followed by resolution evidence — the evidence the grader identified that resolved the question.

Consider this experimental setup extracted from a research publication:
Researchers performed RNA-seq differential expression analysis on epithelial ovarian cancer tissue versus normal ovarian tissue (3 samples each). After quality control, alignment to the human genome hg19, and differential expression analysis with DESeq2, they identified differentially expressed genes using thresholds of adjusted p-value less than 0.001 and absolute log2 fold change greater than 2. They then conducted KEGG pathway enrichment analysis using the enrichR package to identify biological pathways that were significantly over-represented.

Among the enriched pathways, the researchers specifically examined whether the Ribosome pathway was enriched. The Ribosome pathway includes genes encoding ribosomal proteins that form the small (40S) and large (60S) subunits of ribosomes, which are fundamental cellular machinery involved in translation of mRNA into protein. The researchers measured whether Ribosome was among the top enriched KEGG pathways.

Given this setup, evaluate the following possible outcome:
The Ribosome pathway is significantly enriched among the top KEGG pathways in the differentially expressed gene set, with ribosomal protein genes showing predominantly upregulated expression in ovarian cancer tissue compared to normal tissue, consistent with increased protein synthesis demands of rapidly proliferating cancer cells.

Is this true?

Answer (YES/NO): YES